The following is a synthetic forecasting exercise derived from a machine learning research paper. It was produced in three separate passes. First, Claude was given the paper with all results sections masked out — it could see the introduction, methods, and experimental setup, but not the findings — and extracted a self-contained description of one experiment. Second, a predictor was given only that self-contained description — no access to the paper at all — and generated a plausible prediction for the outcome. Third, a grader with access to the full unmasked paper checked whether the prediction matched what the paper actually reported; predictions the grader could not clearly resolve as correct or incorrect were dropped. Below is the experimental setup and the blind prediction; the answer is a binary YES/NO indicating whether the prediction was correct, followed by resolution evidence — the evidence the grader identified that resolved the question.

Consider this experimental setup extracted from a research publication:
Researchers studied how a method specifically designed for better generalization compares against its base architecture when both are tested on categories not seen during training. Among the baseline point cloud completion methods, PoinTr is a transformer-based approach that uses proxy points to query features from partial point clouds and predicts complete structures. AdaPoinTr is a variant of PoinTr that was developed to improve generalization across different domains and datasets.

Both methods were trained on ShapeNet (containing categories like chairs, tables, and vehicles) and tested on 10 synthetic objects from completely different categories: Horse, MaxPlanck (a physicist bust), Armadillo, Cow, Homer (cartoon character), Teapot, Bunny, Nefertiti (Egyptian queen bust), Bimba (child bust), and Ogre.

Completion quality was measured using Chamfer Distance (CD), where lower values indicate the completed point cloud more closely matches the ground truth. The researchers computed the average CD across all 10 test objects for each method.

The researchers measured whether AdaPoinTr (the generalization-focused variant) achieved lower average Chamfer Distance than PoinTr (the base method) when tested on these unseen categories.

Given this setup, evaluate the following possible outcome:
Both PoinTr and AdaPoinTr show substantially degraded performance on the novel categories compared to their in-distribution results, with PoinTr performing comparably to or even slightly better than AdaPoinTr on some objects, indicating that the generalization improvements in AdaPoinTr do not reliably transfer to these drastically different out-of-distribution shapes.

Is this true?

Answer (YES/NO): NO